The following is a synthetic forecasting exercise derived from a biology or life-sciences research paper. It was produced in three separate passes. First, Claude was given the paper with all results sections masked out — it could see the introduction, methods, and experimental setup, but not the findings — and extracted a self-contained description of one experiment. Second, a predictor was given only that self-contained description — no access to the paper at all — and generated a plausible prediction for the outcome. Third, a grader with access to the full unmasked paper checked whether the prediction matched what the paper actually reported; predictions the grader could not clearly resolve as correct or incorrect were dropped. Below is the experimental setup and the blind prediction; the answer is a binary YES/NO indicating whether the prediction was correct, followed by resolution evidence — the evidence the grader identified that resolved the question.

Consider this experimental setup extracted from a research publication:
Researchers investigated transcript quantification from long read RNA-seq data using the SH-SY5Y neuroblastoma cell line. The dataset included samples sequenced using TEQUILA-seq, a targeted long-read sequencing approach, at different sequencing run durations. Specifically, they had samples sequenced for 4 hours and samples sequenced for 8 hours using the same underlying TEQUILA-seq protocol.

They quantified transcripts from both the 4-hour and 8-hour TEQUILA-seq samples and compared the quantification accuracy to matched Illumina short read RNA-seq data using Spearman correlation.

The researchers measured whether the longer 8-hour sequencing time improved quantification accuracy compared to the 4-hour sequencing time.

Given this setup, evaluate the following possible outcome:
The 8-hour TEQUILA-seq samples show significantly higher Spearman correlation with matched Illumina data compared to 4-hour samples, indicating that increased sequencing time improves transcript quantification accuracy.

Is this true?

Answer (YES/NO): YES